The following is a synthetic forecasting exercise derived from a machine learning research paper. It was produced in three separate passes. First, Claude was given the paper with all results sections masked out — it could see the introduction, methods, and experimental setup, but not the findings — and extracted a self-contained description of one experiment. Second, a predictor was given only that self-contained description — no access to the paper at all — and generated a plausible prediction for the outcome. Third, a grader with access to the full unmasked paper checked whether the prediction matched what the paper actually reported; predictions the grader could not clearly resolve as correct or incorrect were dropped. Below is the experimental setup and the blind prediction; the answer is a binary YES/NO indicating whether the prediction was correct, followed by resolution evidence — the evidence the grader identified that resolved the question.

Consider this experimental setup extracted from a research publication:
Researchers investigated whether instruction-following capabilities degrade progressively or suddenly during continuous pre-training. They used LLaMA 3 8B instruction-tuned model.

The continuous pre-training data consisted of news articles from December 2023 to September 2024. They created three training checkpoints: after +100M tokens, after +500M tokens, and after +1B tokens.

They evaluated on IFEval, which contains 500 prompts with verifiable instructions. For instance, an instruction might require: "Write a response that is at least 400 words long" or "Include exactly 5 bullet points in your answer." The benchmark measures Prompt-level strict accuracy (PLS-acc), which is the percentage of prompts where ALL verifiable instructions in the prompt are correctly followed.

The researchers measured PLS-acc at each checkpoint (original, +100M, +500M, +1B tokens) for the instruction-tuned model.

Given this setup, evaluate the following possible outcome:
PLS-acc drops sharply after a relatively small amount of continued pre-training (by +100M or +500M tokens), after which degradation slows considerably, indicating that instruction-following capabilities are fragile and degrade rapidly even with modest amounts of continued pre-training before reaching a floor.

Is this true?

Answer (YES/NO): NO